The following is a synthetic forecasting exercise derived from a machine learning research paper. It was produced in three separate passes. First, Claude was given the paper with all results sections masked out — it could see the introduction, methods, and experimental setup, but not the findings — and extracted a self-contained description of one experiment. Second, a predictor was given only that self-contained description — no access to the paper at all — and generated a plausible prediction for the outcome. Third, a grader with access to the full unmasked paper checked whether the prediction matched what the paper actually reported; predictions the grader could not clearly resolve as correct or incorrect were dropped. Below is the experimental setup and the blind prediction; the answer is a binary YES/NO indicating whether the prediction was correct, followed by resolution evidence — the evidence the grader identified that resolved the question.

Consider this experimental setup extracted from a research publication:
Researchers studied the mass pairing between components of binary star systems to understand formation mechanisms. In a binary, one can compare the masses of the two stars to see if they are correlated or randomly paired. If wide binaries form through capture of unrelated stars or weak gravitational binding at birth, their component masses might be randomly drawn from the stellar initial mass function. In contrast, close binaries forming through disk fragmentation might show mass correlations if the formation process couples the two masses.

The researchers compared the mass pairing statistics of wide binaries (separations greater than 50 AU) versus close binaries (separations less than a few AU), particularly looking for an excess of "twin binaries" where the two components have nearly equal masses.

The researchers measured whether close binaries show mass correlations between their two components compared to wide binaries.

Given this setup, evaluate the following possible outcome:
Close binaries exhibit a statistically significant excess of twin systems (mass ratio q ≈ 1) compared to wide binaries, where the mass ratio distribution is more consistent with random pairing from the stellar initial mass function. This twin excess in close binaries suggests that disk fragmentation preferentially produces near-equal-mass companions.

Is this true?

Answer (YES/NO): YES